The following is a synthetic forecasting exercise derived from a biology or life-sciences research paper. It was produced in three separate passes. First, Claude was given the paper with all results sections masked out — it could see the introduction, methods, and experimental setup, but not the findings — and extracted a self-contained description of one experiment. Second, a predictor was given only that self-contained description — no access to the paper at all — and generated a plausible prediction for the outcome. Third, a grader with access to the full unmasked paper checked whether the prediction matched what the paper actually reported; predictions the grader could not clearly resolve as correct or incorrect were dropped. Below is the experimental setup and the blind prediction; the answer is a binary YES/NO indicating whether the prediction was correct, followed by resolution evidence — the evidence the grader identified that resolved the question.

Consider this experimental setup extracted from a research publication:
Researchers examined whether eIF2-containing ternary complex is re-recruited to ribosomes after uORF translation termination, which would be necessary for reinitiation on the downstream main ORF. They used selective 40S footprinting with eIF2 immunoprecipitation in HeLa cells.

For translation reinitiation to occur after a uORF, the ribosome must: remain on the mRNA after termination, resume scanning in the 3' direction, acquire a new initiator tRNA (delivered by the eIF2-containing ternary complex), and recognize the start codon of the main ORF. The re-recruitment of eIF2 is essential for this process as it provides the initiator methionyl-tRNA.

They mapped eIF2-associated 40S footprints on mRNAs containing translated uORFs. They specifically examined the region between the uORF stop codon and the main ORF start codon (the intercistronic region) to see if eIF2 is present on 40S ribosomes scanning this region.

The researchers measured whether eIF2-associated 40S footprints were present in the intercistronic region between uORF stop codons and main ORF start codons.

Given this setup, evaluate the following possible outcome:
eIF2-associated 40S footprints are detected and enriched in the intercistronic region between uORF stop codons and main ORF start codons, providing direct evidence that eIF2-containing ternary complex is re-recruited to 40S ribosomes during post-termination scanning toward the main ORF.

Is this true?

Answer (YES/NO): YES